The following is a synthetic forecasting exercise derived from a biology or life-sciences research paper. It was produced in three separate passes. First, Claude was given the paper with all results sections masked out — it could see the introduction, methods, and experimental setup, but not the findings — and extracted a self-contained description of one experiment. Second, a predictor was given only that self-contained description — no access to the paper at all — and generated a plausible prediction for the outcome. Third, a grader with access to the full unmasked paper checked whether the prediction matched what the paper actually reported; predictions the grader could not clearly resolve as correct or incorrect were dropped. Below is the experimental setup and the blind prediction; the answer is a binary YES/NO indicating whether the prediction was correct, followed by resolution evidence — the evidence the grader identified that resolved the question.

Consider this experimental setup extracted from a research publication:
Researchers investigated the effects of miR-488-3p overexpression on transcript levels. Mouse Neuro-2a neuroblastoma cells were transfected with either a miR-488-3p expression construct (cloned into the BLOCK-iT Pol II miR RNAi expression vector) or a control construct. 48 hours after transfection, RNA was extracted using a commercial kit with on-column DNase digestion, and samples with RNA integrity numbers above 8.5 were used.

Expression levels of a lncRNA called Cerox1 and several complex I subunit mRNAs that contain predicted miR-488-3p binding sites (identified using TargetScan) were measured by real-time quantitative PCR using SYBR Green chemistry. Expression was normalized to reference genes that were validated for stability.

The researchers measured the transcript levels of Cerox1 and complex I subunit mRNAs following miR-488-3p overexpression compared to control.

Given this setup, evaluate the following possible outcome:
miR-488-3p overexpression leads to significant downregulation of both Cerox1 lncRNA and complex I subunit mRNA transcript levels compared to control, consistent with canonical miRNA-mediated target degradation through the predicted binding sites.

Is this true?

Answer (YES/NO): YES